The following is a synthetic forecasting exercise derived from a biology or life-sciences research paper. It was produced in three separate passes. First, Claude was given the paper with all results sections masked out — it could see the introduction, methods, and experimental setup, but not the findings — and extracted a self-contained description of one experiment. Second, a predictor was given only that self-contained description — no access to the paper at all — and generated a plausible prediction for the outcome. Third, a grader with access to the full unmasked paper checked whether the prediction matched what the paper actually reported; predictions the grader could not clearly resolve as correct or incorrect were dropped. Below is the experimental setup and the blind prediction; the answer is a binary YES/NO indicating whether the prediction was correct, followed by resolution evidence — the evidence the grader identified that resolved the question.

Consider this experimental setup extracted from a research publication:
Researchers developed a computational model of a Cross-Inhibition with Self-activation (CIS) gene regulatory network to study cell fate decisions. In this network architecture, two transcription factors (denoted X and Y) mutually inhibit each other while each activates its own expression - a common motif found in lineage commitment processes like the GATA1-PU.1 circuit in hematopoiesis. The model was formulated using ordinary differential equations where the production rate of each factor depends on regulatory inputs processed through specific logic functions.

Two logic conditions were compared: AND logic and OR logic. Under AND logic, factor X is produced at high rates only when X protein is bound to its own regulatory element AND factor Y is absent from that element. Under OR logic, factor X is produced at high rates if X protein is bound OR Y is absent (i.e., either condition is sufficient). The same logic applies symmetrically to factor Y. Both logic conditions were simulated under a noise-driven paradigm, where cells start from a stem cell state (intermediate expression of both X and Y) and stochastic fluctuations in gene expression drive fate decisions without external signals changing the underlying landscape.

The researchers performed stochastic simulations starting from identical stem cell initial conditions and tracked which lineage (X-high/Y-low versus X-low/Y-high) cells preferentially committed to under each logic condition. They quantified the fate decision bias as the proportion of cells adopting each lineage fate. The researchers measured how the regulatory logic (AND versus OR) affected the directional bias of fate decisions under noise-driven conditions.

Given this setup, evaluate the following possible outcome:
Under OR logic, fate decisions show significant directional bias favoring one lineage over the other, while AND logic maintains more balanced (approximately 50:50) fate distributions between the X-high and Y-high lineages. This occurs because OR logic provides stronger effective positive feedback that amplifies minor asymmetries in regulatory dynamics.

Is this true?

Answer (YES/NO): NO